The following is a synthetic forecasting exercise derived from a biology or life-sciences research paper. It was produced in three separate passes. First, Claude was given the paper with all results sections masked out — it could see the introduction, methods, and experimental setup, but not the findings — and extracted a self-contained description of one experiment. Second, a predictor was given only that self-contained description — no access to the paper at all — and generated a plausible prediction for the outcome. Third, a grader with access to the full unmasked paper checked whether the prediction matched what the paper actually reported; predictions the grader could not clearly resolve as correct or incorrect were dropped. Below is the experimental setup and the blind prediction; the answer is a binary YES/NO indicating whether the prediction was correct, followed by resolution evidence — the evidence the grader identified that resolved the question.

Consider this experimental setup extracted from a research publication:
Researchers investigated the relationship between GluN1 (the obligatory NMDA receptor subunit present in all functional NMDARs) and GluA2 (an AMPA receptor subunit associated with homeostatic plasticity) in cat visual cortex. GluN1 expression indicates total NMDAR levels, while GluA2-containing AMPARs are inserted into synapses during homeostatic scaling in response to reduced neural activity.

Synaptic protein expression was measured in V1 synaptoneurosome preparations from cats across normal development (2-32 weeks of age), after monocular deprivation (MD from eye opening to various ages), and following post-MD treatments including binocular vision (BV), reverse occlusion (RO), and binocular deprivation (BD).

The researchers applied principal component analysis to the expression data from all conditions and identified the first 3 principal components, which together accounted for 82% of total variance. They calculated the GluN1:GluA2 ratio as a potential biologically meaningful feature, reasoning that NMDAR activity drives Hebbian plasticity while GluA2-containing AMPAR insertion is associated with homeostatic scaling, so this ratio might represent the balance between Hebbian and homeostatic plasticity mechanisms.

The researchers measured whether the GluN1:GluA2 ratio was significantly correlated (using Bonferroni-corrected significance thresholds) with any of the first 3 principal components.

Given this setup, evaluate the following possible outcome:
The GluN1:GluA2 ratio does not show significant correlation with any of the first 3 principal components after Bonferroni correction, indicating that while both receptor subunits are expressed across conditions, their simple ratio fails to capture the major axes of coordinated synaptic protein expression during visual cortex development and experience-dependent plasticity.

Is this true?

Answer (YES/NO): YES